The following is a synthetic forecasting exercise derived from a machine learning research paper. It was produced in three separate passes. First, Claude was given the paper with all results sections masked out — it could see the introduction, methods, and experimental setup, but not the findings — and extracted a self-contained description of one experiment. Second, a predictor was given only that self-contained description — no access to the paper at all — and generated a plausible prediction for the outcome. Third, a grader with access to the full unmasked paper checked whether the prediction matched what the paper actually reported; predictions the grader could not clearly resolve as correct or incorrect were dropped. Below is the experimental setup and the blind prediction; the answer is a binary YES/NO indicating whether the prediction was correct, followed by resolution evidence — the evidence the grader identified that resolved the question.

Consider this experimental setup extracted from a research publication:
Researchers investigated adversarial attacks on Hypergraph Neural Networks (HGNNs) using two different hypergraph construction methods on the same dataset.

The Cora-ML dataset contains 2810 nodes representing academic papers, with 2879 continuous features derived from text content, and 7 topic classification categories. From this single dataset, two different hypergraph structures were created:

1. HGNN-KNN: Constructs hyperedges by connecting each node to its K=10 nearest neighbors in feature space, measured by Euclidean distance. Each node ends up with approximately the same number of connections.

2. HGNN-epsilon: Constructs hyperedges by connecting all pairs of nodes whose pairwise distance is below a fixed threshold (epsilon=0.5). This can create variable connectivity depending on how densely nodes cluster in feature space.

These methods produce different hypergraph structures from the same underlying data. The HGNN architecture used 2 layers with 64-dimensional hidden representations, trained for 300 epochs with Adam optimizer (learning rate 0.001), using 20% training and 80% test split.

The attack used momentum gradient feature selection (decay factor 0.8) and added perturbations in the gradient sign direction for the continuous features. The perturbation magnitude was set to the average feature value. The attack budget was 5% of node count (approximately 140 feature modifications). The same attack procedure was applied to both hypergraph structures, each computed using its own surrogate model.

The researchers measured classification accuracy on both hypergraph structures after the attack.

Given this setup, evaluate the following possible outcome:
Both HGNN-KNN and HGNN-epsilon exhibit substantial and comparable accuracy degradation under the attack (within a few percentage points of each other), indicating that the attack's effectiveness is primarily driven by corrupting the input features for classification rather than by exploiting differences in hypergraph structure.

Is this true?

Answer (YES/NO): YES